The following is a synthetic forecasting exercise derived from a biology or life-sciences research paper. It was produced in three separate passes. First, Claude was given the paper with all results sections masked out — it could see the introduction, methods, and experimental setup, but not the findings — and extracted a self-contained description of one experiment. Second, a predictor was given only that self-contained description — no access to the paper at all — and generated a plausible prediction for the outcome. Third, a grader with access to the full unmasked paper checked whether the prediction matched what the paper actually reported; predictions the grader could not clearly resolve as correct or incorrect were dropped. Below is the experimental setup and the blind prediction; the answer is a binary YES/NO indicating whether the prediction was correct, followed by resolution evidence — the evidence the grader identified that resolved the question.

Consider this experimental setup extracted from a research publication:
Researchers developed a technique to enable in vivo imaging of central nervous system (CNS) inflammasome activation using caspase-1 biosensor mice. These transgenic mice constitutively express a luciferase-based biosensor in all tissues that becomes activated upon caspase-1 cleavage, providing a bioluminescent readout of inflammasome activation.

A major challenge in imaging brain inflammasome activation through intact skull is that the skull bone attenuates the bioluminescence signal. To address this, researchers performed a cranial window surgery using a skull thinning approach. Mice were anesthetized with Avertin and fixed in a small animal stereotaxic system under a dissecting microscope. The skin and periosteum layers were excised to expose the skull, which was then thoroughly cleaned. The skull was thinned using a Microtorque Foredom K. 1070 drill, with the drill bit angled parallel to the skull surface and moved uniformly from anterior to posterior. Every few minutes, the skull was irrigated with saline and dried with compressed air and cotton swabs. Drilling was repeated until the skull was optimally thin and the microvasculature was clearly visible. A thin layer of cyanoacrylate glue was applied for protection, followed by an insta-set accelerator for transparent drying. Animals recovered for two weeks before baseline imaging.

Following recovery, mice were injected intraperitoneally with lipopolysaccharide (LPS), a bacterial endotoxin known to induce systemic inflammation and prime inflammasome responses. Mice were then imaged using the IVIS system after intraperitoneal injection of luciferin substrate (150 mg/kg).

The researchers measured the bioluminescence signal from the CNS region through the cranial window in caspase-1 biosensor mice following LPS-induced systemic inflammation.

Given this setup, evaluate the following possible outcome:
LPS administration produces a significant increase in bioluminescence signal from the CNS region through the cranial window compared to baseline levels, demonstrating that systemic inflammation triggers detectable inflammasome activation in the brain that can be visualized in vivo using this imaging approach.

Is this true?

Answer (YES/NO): YES